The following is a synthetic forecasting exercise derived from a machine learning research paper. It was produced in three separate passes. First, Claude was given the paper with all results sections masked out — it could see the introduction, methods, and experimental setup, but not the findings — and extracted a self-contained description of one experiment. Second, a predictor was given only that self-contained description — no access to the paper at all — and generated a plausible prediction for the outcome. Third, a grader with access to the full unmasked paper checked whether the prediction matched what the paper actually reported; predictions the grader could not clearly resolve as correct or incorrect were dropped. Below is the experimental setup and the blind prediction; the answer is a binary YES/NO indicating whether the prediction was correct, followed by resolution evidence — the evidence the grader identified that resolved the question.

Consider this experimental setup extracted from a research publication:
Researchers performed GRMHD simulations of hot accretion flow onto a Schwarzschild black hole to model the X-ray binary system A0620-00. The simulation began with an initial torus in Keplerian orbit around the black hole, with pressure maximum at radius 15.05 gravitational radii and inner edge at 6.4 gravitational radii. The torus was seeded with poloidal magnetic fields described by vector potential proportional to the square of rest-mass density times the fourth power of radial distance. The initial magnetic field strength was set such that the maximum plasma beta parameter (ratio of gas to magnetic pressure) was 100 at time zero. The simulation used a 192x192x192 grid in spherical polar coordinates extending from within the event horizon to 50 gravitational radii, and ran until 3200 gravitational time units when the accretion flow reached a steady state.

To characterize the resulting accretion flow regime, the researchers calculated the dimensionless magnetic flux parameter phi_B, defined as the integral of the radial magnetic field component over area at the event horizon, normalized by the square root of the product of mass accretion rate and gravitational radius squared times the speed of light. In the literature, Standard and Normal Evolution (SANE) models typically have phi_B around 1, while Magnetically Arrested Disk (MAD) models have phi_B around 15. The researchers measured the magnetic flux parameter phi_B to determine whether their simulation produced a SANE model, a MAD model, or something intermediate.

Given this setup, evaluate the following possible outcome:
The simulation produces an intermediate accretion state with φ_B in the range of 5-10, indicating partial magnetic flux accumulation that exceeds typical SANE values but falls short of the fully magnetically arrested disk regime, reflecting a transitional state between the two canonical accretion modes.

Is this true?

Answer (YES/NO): YES